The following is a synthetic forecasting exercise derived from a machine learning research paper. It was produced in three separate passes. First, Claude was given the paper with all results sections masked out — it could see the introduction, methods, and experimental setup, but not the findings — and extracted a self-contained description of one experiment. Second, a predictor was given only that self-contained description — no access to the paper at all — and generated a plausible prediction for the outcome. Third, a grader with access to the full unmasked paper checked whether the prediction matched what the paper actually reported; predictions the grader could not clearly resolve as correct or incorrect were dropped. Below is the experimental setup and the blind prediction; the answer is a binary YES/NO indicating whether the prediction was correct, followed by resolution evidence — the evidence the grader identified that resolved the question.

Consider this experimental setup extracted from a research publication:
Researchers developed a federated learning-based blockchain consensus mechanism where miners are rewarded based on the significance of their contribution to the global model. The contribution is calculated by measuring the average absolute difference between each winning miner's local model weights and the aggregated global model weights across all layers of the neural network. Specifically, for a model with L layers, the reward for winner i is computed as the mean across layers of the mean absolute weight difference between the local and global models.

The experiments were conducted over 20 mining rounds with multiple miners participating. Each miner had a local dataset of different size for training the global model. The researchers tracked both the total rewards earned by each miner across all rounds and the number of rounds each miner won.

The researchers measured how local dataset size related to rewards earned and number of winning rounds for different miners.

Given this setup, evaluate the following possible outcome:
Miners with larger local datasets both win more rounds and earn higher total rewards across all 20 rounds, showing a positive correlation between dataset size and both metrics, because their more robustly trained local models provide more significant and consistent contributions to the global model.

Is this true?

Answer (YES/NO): NO